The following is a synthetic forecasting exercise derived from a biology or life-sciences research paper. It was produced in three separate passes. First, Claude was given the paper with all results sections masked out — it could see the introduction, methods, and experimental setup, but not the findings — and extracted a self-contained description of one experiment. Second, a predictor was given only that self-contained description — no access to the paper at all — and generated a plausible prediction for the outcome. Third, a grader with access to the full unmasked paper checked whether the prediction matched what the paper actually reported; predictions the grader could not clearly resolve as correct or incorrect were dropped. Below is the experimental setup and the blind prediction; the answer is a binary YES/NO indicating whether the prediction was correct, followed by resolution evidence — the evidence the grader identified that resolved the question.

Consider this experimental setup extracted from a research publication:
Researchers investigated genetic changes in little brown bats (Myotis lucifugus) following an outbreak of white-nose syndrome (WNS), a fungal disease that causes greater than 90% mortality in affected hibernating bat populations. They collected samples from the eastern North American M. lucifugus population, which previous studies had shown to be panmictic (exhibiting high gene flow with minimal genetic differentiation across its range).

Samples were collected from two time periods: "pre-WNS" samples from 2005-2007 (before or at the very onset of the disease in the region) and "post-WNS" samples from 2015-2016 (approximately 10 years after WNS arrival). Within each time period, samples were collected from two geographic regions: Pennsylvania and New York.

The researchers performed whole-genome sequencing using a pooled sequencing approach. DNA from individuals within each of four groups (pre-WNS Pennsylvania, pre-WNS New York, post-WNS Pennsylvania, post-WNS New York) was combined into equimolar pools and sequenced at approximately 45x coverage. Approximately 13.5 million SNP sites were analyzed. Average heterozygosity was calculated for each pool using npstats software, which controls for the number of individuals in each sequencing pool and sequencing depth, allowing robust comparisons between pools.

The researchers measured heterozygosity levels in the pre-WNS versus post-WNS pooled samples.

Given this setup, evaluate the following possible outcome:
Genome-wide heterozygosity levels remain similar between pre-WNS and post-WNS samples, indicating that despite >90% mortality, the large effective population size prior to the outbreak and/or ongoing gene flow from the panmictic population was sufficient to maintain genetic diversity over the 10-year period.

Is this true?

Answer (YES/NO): YES